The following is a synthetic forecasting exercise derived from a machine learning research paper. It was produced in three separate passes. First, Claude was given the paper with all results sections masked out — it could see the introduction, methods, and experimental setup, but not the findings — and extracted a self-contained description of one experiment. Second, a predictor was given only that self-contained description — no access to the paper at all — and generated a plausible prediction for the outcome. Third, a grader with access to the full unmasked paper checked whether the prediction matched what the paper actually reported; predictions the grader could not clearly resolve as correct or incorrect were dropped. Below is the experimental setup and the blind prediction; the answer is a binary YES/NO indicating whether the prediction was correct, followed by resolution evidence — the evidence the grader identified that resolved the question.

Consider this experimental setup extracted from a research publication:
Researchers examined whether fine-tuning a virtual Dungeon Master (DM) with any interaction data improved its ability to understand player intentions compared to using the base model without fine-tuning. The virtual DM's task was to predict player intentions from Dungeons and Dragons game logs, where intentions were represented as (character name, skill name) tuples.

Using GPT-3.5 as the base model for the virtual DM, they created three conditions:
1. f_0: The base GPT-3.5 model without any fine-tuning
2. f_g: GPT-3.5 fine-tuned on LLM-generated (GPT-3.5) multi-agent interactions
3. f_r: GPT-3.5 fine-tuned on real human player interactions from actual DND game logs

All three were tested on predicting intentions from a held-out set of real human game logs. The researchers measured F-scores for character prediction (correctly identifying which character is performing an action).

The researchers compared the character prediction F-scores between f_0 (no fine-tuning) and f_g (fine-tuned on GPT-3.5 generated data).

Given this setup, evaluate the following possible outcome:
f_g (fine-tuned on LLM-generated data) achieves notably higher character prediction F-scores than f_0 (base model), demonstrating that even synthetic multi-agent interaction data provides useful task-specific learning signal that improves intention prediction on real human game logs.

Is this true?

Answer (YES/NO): YES